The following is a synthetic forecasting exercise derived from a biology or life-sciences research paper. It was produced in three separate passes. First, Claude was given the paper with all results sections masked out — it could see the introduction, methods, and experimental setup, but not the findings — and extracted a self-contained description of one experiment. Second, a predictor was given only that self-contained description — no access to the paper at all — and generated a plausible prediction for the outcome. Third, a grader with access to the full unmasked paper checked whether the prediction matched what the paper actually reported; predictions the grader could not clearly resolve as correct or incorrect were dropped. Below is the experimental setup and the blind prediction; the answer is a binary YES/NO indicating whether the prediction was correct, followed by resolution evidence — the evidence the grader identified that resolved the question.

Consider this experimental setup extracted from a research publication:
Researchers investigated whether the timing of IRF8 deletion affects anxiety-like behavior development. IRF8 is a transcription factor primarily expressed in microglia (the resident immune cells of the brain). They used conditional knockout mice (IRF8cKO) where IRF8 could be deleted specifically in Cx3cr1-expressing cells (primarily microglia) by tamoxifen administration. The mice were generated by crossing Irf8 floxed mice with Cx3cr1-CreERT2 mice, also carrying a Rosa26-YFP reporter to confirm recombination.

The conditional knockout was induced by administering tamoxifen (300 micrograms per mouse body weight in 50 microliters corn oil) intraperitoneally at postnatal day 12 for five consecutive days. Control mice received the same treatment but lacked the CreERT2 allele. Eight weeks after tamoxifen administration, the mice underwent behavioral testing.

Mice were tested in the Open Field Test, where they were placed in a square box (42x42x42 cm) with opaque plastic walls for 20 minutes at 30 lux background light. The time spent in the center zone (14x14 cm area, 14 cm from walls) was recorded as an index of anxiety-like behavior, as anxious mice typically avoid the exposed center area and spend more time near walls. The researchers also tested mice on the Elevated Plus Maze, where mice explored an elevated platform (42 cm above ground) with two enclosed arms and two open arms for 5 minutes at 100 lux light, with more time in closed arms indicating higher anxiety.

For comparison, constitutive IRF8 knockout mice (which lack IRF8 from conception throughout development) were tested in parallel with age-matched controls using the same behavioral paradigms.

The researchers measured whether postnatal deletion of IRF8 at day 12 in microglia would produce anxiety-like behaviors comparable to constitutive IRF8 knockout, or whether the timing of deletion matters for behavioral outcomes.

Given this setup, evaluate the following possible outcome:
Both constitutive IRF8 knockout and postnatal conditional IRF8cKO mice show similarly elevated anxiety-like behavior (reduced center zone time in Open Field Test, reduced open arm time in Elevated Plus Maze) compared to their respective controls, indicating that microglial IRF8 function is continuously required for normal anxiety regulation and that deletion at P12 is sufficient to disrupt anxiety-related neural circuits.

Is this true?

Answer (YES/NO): NO